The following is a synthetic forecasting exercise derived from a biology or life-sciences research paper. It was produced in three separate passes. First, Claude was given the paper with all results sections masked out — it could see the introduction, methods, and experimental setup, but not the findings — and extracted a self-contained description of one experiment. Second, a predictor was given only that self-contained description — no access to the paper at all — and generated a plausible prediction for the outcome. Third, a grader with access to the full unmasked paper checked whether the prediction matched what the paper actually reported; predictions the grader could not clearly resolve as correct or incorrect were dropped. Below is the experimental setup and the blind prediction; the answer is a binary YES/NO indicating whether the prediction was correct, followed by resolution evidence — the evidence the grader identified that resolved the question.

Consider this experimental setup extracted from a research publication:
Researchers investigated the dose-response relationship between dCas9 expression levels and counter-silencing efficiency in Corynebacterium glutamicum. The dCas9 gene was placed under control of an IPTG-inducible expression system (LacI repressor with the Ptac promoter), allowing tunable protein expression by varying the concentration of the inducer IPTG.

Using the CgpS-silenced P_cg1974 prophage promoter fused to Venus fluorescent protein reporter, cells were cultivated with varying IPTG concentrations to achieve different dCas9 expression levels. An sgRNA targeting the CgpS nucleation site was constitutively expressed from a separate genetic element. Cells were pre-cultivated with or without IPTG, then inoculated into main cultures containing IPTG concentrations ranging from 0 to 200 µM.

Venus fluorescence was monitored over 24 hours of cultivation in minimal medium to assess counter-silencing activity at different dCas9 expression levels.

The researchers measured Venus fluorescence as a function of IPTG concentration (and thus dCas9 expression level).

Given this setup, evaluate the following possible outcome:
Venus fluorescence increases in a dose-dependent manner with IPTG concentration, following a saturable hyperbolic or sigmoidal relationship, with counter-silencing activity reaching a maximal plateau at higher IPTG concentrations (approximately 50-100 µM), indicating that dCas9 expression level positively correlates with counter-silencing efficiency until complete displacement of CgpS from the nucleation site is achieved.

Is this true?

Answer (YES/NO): YES